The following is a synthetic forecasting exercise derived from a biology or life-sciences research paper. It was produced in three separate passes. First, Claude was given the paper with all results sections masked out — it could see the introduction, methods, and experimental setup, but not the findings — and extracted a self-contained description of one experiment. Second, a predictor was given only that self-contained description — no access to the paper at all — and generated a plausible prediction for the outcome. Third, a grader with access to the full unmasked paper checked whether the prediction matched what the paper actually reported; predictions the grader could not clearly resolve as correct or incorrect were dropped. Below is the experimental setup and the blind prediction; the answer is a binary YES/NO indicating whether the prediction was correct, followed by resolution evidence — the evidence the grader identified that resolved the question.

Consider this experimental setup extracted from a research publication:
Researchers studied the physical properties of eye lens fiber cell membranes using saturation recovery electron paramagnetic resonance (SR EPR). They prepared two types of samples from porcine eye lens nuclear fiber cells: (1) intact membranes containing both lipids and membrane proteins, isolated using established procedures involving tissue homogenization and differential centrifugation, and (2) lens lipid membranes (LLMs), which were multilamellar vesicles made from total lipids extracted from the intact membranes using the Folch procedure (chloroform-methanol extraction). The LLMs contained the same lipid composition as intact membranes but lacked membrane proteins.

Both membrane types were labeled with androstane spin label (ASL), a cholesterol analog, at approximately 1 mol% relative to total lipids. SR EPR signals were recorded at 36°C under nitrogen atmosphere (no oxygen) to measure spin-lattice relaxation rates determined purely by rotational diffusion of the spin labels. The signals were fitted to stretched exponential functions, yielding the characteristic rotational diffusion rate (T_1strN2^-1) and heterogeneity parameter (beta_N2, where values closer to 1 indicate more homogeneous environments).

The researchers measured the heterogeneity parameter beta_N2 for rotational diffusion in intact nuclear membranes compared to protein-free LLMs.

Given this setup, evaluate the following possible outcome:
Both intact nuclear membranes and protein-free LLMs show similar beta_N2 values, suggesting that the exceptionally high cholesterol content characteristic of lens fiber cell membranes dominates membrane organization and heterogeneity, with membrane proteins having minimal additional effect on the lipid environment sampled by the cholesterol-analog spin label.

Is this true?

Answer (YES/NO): NO